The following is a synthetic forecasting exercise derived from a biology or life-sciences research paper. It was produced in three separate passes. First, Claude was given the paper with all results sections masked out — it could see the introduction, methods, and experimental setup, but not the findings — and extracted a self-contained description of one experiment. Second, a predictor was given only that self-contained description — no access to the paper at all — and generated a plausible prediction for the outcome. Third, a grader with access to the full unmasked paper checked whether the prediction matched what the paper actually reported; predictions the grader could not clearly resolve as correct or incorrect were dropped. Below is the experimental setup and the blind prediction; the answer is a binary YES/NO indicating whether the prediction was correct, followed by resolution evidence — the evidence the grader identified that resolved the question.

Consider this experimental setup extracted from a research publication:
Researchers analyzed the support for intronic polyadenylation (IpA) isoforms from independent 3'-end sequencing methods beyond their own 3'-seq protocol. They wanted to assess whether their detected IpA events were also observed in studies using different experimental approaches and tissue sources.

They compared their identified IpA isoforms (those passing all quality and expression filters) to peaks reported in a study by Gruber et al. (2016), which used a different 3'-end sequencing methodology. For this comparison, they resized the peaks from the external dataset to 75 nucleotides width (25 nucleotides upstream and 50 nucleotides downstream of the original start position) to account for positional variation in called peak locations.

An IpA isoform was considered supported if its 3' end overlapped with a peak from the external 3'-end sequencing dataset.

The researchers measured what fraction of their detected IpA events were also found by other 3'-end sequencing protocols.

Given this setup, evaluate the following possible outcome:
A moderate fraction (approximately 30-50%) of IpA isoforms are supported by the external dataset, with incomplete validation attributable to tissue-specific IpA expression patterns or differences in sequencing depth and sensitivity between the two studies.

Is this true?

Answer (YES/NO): NO